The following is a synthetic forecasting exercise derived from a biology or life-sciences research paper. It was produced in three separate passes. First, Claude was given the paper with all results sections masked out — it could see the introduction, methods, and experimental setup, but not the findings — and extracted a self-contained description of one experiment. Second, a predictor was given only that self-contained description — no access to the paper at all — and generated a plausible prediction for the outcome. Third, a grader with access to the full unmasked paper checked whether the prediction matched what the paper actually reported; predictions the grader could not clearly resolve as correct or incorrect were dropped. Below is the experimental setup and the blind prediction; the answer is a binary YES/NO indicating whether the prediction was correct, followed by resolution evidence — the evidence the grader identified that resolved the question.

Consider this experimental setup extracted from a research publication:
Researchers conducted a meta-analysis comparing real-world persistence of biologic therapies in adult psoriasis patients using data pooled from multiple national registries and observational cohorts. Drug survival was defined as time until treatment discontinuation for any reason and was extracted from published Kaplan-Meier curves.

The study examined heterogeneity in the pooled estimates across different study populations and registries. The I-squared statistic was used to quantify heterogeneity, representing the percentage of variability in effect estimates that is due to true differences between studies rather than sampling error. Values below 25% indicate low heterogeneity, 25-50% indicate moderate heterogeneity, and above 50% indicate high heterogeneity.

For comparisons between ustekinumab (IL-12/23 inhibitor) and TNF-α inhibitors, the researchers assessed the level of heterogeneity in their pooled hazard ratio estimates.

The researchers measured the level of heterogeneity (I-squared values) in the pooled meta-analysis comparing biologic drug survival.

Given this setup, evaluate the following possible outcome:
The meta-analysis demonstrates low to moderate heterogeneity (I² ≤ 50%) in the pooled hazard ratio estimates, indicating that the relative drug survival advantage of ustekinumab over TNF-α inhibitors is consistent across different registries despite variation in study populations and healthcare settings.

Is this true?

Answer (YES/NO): NO